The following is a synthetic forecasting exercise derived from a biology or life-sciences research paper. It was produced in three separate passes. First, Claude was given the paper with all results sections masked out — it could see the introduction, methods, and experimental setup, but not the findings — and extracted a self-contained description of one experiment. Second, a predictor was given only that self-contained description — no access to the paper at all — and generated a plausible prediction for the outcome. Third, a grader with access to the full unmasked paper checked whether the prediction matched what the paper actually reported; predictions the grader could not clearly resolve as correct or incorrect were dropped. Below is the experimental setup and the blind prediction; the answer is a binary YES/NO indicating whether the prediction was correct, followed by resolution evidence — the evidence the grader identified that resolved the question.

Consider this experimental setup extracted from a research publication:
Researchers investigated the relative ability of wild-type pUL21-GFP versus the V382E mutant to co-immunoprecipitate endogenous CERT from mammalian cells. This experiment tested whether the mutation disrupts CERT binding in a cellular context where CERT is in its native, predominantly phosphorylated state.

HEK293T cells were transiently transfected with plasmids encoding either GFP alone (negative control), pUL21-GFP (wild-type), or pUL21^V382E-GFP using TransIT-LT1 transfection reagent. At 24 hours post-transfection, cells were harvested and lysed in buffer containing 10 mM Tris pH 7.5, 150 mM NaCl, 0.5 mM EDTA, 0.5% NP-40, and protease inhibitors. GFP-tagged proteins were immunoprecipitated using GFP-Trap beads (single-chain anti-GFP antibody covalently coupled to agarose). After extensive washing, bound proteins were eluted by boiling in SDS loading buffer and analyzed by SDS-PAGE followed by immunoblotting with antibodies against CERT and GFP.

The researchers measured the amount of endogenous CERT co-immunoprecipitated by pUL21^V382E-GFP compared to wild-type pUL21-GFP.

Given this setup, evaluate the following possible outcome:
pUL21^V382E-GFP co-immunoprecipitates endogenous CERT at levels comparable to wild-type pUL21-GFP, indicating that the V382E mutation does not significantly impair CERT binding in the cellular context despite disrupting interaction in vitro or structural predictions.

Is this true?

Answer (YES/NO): NO